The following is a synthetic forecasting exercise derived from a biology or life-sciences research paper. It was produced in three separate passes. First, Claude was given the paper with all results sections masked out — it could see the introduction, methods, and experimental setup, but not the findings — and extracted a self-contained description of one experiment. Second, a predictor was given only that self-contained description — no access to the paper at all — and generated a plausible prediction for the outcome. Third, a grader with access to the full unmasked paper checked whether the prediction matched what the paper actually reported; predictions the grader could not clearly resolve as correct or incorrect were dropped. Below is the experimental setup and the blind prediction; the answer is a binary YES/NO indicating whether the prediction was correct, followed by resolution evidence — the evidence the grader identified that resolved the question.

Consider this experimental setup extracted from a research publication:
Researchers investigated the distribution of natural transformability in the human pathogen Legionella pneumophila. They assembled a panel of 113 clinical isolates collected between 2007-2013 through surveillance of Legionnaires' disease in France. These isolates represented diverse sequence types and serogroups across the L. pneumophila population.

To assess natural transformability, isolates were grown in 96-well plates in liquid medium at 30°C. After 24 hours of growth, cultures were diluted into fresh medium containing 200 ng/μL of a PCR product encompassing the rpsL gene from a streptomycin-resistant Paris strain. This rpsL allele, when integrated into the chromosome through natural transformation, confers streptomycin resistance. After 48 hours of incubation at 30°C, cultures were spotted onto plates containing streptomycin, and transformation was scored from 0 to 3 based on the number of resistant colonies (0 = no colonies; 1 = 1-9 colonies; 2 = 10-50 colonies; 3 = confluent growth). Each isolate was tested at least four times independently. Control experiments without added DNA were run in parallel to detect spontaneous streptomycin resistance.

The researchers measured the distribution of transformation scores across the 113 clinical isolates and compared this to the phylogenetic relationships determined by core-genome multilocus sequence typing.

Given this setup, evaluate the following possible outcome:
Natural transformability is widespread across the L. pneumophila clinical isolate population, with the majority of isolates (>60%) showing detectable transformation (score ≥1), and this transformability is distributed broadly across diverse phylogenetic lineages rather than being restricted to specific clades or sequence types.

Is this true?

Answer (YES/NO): NO